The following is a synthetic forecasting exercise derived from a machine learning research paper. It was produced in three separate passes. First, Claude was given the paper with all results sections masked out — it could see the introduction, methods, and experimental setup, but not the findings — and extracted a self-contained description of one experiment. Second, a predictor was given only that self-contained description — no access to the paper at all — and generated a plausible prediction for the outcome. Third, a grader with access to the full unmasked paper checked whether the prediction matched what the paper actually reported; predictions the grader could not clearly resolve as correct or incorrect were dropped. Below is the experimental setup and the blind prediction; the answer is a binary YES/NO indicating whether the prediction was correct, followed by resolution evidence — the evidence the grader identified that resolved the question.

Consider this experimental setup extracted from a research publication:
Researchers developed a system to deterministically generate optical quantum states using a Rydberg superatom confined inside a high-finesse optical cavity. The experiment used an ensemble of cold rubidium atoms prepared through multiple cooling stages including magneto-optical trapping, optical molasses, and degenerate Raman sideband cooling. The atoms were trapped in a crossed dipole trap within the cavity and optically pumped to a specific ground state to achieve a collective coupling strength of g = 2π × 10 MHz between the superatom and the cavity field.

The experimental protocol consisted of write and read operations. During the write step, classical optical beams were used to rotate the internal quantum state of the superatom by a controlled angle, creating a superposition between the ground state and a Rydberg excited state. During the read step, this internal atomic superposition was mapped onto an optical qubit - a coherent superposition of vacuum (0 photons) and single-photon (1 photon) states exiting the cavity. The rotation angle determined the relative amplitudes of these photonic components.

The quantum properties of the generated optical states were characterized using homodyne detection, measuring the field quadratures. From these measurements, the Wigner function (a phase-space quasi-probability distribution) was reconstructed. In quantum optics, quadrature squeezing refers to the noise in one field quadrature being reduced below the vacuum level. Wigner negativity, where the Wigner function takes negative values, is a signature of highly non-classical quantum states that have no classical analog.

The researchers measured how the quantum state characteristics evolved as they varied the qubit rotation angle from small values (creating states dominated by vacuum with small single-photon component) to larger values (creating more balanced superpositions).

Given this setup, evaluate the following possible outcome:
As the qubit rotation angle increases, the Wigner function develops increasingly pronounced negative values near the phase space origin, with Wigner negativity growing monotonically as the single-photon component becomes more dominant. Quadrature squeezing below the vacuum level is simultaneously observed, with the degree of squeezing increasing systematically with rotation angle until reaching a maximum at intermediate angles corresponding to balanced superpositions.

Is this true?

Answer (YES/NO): NO